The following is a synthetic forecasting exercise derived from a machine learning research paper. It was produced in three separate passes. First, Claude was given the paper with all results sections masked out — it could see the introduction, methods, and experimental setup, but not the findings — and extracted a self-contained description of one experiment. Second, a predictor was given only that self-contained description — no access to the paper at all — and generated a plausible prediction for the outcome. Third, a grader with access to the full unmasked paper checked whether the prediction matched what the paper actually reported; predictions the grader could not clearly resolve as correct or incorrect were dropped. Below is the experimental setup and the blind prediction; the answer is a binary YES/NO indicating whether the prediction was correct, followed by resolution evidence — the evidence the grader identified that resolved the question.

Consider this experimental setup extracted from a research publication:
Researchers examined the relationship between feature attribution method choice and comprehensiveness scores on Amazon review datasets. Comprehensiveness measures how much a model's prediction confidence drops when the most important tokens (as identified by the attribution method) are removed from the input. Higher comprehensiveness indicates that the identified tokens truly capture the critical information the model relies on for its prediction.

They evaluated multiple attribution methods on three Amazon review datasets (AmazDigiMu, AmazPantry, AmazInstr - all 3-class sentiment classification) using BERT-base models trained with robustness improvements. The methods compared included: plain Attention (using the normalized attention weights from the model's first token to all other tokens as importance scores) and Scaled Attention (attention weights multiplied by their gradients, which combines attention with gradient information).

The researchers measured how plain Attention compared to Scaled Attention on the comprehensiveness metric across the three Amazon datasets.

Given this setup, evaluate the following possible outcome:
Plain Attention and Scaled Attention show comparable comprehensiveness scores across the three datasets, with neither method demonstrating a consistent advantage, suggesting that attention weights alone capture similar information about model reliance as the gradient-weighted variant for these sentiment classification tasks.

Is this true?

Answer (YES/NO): NO